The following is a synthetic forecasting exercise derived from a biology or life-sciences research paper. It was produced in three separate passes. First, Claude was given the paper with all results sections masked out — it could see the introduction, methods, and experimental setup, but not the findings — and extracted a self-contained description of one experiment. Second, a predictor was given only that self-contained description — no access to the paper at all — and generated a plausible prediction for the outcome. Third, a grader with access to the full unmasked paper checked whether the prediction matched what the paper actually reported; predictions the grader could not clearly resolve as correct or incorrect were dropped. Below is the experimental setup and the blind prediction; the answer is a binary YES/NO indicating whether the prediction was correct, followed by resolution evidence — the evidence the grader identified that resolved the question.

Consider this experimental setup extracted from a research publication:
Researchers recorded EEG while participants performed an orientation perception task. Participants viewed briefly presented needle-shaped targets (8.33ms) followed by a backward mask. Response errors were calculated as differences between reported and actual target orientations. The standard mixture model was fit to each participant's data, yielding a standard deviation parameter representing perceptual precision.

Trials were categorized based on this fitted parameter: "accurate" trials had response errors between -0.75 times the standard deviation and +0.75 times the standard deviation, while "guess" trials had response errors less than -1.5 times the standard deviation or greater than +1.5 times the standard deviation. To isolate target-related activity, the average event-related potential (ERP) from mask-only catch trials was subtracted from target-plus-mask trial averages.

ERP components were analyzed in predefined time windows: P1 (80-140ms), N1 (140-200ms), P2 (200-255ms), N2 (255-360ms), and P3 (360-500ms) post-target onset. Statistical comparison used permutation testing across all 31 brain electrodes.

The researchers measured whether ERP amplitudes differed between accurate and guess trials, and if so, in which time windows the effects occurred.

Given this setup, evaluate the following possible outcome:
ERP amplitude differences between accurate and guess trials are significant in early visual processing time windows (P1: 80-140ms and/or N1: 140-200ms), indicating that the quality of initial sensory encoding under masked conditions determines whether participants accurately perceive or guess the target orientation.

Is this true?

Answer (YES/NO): NO